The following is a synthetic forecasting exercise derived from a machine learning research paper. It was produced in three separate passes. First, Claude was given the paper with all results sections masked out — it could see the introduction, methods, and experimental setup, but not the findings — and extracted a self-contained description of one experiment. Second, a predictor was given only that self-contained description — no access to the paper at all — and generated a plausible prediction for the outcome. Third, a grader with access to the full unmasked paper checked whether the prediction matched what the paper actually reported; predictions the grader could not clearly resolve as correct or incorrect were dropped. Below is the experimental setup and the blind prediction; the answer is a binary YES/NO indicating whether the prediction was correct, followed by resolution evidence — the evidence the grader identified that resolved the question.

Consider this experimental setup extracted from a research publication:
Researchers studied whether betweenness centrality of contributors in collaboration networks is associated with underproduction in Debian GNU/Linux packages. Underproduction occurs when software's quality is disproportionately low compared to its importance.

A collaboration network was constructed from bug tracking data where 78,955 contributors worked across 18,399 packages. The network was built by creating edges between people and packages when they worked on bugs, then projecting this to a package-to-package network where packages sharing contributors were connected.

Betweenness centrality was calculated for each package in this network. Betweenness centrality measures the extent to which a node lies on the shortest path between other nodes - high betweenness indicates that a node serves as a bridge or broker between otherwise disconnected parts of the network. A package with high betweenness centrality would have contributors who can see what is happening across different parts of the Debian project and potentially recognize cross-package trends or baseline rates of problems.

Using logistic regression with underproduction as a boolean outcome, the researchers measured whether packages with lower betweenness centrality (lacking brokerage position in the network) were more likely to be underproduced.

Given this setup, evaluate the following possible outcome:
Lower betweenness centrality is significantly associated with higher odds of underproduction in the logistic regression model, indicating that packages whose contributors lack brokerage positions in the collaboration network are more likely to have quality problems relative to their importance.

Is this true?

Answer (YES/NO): NO